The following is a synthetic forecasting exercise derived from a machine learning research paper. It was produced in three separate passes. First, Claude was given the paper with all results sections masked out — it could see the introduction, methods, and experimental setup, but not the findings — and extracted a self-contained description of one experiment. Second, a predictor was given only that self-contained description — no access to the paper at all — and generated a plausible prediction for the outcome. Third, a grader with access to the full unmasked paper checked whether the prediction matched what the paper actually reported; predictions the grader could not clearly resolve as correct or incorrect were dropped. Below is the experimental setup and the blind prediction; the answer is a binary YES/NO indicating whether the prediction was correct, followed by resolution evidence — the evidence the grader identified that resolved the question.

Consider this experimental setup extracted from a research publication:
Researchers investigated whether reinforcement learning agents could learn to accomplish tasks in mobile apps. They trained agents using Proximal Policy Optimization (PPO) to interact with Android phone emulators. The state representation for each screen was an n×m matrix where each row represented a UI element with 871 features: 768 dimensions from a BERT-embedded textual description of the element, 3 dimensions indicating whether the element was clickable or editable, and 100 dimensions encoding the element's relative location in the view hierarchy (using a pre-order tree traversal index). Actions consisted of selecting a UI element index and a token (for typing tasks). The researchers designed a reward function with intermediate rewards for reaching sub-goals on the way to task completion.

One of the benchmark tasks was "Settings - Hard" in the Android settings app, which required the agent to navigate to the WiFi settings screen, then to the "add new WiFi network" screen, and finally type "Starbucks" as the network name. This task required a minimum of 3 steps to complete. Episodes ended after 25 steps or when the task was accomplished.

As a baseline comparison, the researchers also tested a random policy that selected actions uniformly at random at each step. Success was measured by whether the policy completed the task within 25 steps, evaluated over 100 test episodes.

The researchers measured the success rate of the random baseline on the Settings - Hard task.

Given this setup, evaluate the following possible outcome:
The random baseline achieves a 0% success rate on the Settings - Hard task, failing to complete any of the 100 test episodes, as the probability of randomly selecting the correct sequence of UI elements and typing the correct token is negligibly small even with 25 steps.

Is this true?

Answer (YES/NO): NO